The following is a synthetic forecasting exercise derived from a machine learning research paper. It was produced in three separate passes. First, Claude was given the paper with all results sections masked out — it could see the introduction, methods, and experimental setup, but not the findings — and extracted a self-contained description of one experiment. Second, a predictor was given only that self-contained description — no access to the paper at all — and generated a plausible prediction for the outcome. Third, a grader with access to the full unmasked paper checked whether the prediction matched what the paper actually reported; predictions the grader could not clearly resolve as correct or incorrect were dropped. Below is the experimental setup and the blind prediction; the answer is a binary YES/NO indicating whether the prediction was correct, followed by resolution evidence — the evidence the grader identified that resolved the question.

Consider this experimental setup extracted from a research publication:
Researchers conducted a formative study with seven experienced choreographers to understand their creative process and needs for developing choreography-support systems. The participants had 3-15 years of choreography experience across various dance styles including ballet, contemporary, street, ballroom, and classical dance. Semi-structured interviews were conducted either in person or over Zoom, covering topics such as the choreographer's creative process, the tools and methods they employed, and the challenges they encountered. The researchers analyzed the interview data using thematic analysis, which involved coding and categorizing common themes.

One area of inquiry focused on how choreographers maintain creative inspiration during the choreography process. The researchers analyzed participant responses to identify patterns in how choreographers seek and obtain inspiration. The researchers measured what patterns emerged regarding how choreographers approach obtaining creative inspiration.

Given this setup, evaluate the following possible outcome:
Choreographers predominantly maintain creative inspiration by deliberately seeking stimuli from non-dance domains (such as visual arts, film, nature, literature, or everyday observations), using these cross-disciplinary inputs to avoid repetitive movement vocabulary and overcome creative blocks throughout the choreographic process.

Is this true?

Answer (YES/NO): NO